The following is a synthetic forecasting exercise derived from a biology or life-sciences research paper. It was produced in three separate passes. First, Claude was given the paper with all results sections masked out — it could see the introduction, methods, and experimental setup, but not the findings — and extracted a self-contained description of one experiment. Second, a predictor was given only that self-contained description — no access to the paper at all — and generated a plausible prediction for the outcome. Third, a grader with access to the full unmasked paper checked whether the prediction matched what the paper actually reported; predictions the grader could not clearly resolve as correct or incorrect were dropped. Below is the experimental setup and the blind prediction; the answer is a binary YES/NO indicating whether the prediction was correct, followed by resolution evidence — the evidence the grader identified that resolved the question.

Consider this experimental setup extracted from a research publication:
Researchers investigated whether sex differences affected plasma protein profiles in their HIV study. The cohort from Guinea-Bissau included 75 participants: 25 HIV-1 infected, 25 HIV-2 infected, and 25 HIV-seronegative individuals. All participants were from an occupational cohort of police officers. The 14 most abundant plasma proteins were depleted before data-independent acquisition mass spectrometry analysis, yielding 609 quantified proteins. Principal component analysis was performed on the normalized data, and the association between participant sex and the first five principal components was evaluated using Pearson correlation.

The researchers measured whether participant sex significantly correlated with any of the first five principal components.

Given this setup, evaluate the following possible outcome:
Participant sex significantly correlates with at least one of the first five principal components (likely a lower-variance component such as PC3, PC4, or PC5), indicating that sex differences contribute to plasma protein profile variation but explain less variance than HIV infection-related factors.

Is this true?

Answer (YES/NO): NO